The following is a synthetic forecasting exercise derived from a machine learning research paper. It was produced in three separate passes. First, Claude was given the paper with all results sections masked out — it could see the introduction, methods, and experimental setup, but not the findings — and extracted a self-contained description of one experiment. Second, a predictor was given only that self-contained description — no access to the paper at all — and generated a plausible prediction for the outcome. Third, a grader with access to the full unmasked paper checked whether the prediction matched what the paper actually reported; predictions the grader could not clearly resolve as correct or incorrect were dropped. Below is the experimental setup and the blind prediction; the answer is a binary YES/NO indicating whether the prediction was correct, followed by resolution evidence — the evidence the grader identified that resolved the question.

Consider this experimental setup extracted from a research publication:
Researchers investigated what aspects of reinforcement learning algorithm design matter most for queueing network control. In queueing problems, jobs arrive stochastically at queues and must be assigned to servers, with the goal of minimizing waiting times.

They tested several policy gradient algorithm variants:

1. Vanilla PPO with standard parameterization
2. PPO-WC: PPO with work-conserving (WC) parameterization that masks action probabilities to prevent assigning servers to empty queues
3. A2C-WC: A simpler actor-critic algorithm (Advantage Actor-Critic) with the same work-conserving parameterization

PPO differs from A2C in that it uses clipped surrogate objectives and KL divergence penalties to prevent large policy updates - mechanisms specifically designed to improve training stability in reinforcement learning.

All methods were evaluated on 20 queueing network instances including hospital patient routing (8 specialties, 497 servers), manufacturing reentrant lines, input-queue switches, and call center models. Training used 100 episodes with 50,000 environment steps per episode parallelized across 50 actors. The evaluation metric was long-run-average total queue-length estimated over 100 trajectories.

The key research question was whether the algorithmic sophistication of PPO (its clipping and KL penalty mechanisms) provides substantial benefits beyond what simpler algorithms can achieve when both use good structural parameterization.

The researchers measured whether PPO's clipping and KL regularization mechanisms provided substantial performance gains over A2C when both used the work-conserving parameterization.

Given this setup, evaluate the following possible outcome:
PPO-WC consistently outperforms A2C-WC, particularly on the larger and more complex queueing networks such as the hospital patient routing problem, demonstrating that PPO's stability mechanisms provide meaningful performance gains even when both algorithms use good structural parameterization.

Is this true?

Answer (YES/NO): NO